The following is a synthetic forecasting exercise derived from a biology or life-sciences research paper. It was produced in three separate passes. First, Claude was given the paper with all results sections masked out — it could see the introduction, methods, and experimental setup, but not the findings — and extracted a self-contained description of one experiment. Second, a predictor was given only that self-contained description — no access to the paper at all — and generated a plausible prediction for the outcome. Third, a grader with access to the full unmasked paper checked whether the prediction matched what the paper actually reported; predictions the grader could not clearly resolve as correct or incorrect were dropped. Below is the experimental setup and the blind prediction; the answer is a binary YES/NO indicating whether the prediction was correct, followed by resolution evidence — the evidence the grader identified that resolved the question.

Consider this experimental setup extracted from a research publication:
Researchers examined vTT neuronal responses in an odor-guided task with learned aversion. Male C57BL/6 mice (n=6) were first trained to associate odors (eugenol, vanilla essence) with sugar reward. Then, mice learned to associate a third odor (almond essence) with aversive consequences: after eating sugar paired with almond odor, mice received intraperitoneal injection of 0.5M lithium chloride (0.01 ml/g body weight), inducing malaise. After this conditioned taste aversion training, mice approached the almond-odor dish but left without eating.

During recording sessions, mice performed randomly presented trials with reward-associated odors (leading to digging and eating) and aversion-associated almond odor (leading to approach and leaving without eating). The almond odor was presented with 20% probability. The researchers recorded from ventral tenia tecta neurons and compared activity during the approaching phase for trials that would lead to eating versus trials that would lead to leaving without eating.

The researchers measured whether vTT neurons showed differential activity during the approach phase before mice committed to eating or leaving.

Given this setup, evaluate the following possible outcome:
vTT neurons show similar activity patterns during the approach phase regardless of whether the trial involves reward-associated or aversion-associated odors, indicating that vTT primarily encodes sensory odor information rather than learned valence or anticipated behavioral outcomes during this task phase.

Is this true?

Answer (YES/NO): NO